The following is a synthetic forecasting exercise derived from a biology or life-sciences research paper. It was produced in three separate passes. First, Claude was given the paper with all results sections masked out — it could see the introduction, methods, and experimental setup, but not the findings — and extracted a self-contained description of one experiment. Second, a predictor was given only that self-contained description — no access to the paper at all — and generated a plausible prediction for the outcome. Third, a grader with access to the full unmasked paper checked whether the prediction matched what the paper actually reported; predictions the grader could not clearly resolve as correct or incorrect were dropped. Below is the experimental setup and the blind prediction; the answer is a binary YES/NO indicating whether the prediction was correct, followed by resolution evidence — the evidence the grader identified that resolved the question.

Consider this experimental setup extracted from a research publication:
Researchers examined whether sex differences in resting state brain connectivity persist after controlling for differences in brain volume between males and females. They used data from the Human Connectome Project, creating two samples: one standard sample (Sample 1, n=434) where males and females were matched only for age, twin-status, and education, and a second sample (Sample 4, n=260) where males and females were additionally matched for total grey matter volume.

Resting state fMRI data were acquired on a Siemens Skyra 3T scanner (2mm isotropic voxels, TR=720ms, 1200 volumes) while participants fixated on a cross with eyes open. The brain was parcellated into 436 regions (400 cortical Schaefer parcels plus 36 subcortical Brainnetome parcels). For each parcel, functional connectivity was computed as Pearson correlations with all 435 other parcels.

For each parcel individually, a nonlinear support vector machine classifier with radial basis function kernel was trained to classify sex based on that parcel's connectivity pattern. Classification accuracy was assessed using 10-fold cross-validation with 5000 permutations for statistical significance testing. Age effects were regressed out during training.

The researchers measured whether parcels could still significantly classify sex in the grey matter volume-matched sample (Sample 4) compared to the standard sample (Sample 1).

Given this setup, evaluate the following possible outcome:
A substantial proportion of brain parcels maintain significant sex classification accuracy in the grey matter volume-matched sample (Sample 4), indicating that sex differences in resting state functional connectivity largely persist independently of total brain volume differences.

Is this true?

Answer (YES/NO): YES